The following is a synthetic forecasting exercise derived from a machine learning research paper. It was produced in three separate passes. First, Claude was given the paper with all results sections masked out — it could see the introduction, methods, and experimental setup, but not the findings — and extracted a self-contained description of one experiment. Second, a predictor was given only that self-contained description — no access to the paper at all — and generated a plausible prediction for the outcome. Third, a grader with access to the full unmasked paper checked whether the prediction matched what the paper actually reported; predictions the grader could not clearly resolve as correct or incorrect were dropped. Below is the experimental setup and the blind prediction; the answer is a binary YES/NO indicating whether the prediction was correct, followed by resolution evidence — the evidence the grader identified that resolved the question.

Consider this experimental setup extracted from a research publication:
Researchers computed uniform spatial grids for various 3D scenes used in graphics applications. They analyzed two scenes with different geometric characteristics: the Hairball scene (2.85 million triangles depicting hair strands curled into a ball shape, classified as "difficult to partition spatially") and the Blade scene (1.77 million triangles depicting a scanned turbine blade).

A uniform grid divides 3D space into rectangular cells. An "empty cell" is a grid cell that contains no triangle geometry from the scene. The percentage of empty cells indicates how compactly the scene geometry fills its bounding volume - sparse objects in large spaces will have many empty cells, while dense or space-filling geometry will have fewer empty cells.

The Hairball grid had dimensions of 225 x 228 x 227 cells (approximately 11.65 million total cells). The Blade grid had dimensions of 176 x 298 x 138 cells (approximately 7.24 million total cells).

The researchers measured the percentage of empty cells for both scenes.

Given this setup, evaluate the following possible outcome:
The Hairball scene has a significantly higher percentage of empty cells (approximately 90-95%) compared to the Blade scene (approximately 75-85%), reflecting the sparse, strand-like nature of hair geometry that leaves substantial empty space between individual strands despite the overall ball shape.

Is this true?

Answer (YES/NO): NO